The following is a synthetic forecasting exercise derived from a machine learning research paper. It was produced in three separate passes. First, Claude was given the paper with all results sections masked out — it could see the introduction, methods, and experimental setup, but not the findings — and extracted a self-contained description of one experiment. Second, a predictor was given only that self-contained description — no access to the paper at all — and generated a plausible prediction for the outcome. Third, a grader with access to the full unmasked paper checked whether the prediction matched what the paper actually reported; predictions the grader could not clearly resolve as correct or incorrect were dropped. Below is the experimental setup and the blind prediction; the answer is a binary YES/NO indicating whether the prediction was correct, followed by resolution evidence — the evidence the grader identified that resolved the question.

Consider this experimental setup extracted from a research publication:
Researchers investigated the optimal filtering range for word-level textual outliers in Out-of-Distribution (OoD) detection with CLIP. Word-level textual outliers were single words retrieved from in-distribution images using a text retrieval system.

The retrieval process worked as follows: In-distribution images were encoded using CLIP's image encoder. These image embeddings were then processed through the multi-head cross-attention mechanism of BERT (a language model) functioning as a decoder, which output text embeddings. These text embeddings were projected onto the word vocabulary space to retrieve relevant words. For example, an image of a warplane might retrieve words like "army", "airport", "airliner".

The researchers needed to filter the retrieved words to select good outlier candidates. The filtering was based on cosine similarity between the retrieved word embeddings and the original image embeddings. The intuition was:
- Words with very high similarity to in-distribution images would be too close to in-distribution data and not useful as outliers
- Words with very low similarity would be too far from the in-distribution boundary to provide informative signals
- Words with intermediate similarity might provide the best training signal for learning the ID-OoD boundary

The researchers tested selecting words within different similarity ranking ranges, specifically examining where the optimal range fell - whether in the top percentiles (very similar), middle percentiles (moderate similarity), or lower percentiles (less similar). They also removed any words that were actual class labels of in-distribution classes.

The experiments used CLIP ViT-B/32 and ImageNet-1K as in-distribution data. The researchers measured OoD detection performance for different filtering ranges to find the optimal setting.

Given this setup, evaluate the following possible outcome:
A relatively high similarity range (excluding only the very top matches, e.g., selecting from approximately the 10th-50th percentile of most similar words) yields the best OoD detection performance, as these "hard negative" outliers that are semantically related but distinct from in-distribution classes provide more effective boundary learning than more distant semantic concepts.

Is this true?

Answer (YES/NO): NO